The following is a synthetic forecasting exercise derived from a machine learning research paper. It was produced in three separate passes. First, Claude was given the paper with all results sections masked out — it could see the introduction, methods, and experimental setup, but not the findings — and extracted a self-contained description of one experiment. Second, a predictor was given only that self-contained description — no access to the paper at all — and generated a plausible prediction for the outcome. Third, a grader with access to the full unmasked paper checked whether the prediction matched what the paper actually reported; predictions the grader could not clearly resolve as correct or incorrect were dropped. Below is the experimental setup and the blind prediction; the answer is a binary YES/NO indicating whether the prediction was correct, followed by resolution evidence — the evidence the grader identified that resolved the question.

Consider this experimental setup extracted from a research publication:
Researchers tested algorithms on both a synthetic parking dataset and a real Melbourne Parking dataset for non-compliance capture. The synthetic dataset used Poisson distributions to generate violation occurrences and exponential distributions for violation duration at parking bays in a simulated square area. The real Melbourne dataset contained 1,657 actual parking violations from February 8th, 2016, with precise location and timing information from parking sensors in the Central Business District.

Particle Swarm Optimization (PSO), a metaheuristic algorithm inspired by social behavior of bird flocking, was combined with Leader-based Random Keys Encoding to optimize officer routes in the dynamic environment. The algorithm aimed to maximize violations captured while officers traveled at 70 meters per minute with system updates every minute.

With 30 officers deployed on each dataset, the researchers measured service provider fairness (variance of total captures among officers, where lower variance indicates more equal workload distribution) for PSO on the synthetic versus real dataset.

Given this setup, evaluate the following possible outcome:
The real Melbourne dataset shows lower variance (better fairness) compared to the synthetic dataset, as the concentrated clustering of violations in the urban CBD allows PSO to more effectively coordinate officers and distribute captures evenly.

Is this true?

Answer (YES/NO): NO